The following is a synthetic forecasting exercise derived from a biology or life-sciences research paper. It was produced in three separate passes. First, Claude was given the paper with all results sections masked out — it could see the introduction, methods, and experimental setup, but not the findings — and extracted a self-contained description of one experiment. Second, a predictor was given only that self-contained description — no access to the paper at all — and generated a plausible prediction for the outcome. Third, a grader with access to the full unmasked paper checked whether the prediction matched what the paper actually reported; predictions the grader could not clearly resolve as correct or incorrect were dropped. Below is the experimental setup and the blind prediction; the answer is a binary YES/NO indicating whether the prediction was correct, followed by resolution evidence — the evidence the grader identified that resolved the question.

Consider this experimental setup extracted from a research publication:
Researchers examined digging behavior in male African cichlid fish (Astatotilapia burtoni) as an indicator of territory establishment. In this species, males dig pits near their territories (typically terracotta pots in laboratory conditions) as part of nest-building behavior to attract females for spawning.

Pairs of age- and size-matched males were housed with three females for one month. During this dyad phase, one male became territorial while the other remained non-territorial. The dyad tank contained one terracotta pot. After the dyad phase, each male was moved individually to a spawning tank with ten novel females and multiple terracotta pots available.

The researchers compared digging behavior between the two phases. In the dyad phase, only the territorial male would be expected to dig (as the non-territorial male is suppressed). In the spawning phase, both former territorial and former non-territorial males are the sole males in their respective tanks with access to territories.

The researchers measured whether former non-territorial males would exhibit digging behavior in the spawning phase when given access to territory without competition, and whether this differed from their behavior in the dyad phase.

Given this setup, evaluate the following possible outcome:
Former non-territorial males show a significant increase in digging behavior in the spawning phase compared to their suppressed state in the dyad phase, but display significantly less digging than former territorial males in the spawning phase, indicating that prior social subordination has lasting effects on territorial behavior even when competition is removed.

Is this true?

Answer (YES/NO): NO